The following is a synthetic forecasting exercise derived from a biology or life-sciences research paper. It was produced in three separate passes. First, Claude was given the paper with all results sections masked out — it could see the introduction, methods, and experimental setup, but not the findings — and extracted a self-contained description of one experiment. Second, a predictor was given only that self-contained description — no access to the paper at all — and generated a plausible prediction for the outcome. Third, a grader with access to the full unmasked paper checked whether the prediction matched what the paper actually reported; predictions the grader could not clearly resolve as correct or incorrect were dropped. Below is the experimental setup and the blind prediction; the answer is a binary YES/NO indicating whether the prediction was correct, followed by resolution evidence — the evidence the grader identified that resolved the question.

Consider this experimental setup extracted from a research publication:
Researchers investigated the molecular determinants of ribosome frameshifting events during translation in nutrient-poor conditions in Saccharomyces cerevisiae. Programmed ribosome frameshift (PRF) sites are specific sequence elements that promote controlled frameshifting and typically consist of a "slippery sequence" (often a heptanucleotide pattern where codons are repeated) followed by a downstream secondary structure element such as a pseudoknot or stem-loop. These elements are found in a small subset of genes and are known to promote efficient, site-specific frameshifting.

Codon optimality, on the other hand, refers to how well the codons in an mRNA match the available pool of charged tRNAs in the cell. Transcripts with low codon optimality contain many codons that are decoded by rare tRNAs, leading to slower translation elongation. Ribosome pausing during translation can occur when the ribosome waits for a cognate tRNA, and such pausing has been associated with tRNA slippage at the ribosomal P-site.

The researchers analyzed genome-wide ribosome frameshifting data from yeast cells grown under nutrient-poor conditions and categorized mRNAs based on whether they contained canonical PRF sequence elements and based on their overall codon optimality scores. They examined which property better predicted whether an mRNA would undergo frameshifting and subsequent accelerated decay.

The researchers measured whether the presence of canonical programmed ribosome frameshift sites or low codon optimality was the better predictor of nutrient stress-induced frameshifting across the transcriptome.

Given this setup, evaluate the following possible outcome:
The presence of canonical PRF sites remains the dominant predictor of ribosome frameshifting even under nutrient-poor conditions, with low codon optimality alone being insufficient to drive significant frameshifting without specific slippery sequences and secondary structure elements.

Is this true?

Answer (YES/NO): NO